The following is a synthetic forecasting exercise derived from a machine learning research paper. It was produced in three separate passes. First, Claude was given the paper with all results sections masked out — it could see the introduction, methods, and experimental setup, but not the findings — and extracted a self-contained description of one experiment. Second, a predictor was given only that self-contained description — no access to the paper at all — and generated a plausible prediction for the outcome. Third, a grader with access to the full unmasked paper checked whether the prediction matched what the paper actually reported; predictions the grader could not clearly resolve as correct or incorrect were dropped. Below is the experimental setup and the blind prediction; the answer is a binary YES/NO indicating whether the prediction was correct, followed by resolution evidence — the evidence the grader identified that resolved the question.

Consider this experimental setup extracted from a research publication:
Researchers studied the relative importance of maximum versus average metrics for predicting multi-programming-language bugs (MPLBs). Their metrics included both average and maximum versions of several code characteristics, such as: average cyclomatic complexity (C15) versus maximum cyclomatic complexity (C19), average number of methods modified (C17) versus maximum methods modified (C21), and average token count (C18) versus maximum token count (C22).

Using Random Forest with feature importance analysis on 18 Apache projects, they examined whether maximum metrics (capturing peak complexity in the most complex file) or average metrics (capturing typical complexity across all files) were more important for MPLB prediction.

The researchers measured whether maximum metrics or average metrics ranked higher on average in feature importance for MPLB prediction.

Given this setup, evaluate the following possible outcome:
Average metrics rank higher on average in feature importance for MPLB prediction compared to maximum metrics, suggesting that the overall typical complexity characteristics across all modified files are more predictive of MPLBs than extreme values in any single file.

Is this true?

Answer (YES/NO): NO